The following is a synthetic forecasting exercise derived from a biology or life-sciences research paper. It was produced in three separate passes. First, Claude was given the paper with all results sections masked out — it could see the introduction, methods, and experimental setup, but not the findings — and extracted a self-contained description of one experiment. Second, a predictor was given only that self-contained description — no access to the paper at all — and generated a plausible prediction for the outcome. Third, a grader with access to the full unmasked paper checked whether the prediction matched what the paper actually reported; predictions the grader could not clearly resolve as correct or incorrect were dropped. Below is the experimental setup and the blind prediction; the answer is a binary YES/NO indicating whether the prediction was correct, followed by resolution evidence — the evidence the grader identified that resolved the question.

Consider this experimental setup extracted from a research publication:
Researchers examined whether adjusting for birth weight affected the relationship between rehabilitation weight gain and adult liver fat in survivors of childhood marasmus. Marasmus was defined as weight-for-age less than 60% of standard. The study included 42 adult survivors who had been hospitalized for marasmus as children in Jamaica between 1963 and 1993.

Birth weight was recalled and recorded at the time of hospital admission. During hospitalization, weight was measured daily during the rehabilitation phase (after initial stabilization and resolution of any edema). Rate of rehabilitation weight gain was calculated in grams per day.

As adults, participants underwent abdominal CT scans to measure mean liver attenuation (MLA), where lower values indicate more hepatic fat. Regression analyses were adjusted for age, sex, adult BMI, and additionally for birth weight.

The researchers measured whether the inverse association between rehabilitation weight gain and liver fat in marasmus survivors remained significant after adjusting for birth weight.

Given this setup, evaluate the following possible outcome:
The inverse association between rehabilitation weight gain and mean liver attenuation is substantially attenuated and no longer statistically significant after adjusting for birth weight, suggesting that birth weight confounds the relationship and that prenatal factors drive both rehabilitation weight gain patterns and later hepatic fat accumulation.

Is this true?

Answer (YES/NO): NO